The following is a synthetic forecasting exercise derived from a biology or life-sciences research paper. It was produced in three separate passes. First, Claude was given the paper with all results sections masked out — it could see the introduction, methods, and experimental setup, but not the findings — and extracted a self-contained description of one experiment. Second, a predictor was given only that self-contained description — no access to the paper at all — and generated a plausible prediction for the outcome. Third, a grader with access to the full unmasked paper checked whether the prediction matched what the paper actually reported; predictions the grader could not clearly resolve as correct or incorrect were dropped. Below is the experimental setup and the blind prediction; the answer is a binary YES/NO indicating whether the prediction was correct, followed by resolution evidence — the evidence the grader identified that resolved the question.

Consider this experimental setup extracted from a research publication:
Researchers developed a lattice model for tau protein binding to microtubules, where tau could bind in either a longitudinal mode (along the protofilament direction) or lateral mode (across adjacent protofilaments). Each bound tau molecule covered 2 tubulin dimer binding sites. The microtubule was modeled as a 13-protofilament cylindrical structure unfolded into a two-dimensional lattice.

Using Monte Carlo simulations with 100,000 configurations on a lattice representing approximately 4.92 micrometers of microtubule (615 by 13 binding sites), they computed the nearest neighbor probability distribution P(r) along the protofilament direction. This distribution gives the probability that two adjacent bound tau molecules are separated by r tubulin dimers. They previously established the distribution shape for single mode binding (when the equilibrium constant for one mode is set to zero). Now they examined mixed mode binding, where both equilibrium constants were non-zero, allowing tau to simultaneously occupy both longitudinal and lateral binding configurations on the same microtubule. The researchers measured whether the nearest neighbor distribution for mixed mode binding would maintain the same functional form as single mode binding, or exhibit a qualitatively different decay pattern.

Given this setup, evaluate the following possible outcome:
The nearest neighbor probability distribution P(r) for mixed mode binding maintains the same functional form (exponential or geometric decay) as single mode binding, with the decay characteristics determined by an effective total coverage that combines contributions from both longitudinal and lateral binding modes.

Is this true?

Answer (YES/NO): NO